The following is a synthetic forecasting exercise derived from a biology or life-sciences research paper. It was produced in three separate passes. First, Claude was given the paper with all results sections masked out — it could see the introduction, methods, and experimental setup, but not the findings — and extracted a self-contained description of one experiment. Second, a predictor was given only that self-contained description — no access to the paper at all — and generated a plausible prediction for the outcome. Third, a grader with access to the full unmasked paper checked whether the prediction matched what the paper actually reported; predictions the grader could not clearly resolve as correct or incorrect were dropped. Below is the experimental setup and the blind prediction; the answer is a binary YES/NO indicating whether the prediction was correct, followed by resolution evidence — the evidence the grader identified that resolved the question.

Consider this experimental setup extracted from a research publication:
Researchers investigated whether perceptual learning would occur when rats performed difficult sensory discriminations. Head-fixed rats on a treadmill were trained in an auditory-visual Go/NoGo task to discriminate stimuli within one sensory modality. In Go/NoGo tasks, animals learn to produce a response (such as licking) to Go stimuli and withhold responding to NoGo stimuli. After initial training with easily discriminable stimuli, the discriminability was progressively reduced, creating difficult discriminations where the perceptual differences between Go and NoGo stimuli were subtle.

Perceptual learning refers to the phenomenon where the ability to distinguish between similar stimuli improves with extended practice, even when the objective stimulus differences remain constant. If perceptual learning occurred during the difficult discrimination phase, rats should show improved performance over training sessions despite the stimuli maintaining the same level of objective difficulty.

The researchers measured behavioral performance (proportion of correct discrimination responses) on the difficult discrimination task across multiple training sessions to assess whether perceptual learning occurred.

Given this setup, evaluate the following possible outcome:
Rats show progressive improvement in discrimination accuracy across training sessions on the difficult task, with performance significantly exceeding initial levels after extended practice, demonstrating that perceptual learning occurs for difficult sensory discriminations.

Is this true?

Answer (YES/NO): YES